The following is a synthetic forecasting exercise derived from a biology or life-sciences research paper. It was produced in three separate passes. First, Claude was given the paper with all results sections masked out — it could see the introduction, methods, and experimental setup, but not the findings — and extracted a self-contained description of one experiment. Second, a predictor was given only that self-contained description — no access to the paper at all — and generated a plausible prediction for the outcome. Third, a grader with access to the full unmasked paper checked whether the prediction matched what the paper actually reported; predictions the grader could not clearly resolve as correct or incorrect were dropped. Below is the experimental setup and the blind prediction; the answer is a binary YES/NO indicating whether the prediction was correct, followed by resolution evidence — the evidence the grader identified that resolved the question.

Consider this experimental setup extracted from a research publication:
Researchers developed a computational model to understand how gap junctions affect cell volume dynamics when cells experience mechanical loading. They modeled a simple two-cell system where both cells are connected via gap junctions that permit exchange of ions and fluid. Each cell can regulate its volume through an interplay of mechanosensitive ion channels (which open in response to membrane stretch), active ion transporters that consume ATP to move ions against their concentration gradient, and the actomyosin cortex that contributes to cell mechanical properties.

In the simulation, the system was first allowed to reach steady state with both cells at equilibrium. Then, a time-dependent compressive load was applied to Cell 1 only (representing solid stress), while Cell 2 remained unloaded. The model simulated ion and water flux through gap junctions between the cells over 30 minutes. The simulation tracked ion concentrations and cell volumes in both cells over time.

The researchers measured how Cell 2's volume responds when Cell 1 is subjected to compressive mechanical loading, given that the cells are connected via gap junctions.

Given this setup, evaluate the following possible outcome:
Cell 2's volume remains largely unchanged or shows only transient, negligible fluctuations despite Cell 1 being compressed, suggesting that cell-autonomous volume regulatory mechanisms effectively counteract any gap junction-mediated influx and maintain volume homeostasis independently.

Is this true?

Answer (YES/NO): NO